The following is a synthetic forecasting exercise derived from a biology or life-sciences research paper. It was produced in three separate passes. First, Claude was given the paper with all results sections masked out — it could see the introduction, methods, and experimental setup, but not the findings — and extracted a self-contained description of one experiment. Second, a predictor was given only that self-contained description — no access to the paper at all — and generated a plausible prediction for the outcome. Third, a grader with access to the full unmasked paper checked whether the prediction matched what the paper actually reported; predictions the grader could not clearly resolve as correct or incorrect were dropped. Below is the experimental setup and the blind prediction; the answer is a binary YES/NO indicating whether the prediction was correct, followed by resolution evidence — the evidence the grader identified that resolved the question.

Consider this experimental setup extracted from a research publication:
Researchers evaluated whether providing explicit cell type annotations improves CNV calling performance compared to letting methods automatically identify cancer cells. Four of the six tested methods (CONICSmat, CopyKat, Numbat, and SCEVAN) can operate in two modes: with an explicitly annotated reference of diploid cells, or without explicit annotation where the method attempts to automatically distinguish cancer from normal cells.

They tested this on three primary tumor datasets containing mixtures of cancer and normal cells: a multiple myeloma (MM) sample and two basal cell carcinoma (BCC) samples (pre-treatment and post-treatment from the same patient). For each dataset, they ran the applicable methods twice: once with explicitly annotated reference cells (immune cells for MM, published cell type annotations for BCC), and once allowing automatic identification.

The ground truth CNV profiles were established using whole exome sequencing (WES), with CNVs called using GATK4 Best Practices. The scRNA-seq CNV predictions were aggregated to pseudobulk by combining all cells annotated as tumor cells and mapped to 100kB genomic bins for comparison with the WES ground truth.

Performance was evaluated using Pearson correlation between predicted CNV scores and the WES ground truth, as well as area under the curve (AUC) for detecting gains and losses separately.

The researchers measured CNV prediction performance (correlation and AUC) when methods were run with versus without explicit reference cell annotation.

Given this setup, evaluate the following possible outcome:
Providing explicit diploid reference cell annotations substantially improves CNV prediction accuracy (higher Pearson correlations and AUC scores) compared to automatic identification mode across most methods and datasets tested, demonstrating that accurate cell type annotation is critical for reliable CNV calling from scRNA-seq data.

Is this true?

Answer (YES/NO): NO